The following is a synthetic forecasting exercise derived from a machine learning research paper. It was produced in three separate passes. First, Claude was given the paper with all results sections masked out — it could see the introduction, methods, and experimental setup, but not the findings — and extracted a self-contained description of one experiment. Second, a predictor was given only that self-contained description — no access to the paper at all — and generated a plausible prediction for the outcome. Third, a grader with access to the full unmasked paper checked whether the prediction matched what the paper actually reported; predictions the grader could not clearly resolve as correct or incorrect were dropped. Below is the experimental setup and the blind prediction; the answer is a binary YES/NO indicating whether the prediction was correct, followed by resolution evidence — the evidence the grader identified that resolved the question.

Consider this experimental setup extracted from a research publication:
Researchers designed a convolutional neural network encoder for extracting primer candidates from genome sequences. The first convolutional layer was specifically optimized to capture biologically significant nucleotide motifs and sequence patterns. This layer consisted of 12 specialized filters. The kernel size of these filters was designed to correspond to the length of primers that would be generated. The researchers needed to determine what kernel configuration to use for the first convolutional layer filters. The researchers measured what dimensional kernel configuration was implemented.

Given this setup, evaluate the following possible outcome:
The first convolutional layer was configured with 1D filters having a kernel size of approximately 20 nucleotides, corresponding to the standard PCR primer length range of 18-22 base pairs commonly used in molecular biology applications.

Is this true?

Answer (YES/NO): NO